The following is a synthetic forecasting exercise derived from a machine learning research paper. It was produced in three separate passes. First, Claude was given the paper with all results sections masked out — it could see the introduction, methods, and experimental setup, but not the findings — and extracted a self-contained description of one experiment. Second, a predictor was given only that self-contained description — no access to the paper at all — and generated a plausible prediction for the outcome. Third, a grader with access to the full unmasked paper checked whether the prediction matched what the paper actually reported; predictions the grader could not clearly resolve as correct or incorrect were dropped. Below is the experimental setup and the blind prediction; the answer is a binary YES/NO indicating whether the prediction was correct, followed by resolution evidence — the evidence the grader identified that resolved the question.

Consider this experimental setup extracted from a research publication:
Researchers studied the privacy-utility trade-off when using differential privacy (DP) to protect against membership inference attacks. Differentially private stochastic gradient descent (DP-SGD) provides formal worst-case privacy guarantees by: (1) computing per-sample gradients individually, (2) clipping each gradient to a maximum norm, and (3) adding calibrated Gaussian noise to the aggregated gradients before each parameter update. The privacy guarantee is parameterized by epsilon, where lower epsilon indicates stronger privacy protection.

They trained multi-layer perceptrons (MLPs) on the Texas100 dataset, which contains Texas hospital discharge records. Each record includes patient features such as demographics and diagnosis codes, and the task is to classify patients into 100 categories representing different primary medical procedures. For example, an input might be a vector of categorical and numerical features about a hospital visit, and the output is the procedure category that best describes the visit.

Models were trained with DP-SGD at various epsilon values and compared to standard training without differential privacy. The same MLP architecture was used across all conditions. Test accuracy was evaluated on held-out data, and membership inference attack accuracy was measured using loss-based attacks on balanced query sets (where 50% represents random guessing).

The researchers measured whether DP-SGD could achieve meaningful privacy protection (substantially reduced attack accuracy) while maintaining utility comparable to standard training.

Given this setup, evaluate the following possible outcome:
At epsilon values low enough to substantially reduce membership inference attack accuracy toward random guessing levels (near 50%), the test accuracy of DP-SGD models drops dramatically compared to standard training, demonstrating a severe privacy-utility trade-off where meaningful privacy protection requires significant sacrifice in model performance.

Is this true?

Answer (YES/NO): YES